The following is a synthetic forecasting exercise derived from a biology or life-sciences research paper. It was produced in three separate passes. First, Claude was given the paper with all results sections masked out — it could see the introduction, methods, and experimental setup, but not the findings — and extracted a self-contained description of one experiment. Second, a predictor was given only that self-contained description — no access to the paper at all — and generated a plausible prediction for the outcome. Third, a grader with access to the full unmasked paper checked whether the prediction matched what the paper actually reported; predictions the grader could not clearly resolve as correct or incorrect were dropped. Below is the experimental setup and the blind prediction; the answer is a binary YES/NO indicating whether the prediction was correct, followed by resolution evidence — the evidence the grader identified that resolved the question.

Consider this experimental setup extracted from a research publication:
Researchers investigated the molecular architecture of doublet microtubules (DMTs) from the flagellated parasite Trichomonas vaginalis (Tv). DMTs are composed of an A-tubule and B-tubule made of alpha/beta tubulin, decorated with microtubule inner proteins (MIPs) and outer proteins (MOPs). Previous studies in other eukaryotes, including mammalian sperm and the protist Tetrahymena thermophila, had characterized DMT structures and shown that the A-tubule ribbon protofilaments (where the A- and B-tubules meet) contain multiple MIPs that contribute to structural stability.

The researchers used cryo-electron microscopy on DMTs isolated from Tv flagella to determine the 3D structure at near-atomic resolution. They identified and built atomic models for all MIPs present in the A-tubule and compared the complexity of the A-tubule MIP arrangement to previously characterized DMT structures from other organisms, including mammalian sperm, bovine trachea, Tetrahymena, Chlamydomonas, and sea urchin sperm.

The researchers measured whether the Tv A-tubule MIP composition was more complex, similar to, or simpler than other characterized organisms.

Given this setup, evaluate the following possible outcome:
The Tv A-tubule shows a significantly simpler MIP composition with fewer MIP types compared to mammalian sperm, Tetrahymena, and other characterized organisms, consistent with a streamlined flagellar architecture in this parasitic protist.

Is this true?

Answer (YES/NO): YES